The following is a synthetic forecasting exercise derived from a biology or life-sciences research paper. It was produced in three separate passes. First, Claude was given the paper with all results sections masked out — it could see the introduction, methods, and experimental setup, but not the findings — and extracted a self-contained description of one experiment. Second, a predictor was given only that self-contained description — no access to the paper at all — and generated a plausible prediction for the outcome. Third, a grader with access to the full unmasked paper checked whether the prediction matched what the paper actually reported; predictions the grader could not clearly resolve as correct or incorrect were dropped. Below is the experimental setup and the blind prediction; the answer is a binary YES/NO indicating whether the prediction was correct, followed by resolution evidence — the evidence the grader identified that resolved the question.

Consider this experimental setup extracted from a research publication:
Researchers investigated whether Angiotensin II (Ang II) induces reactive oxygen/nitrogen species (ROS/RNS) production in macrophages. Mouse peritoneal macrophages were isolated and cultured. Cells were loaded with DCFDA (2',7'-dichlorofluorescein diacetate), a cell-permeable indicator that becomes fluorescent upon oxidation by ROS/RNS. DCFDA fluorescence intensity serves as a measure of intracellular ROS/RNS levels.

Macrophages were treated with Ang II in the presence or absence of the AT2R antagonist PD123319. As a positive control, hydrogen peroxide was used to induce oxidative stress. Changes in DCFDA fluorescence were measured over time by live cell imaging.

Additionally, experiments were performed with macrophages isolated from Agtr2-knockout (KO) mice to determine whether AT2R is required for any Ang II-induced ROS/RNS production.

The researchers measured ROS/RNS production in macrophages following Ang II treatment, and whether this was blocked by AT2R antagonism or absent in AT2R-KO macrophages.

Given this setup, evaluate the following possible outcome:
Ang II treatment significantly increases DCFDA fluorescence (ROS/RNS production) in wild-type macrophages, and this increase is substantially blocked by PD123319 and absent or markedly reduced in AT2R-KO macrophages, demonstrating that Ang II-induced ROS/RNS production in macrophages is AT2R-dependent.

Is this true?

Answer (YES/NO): YES